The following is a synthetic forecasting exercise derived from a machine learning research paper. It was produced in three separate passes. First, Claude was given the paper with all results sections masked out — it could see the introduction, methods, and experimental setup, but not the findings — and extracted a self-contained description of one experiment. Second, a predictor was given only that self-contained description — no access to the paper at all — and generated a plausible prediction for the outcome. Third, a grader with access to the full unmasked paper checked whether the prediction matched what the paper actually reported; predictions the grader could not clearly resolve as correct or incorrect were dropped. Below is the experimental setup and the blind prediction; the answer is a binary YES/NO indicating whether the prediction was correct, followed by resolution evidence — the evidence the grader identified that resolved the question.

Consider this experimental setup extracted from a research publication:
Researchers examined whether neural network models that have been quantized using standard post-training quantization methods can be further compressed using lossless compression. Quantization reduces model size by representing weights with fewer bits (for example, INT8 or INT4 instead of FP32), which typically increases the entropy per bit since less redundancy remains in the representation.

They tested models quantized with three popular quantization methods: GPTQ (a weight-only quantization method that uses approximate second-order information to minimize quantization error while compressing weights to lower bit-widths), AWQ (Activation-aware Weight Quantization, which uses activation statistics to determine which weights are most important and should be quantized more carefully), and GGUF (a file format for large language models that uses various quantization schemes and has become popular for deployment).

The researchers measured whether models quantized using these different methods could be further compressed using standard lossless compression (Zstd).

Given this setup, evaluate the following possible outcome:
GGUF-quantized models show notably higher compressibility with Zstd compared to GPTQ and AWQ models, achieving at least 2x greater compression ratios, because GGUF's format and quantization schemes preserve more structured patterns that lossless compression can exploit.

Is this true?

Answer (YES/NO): NO